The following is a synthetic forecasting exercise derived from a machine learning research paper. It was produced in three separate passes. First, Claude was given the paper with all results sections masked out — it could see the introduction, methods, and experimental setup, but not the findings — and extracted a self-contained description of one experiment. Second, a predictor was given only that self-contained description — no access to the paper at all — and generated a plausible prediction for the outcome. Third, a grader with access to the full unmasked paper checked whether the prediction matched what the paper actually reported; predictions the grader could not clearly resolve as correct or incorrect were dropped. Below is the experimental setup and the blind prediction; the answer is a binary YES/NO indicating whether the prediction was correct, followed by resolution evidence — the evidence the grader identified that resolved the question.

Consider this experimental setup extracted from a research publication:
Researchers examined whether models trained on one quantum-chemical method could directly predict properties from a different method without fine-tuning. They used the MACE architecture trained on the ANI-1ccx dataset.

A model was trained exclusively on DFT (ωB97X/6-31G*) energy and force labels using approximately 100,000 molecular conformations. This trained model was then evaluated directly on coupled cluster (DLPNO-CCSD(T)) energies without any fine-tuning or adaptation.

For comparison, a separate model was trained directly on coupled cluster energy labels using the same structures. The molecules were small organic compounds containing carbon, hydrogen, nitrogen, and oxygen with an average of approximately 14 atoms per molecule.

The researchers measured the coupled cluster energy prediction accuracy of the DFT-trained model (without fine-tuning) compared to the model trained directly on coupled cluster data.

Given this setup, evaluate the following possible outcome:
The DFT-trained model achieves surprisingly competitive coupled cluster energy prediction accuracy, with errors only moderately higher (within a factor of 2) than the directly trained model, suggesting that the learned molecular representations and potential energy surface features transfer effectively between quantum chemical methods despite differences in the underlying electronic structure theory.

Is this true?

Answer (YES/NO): NO